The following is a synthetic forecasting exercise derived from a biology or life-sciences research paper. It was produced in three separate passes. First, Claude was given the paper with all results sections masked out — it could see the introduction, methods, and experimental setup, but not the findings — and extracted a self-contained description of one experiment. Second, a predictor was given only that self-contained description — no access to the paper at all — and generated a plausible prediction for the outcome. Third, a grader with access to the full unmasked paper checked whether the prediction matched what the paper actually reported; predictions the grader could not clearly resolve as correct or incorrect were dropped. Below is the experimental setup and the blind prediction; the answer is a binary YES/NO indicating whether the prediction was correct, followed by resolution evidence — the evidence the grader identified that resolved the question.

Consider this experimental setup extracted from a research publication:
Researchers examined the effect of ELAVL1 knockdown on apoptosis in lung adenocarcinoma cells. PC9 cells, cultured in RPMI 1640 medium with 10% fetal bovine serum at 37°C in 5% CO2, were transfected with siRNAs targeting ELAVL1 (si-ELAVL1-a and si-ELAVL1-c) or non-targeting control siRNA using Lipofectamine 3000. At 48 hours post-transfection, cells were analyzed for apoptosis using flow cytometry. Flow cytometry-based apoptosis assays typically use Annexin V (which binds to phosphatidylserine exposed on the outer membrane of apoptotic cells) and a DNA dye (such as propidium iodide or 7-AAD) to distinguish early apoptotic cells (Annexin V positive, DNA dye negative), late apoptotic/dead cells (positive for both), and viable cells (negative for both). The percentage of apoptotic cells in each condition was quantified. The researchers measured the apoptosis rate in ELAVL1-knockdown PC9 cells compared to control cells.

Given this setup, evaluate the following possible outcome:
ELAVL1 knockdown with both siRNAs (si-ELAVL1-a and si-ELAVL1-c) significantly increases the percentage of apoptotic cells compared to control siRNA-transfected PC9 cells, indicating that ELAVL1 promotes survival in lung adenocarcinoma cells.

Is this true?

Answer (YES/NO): YES